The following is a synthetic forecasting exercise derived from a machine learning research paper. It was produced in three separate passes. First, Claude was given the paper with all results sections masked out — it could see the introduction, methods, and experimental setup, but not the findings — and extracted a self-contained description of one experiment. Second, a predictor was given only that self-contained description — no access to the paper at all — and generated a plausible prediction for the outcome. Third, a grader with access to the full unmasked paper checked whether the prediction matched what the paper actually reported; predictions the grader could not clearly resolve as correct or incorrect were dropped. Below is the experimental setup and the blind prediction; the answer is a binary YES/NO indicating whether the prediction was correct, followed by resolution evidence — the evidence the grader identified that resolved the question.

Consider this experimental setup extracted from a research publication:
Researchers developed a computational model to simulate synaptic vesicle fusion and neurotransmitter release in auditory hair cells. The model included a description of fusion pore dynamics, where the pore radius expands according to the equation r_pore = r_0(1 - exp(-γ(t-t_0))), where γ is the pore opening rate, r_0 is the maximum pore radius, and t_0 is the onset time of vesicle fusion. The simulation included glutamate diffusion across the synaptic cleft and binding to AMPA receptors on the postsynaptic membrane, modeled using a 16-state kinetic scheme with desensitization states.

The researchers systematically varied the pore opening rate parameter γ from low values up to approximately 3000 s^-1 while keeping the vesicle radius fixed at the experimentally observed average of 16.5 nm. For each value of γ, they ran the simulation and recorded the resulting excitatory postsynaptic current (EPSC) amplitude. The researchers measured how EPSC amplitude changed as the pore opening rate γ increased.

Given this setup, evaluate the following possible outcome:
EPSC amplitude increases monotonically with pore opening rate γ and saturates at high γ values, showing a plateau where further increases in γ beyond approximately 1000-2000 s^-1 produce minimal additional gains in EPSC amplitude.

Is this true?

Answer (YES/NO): YES